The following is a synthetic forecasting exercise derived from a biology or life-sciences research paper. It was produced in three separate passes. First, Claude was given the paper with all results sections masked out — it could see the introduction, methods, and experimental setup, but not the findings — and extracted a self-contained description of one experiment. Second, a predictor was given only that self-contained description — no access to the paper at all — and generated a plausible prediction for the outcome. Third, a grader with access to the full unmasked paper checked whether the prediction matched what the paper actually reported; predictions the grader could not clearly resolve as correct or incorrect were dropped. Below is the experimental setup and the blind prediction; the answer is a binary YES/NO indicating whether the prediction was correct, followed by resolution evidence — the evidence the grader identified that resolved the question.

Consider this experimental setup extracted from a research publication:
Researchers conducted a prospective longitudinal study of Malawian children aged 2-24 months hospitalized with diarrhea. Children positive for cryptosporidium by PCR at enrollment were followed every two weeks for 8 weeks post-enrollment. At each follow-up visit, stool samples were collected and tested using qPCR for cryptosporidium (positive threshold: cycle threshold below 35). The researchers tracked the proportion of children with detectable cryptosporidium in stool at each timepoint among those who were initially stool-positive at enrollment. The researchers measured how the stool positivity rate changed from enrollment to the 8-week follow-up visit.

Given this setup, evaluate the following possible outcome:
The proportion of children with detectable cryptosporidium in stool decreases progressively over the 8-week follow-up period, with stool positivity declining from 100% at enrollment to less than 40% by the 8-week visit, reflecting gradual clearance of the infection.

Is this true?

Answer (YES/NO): NO